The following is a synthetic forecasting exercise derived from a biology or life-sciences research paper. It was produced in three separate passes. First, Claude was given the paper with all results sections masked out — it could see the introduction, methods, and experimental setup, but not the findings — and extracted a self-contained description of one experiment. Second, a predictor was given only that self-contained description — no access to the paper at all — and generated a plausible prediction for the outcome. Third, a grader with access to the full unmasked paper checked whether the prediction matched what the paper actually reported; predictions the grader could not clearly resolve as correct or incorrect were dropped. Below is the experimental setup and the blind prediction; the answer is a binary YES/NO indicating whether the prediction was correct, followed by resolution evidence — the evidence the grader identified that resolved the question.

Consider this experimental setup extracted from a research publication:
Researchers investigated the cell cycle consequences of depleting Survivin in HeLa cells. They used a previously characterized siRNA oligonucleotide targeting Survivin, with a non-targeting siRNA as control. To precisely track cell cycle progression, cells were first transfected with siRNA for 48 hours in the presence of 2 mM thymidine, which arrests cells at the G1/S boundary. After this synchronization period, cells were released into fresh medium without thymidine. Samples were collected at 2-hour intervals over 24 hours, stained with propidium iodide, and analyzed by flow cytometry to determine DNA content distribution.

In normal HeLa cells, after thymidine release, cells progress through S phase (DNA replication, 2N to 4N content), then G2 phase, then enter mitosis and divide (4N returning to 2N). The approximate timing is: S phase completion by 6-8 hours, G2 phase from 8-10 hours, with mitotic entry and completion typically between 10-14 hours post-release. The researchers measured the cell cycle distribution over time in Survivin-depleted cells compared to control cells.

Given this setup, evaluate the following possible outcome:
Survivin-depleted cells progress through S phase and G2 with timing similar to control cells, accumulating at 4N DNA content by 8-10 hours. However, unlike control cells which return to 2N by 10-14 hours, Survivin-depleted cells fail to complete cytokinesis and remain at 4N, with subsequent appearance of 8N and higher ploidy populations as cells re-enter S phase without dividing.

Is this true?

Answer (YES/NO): NO